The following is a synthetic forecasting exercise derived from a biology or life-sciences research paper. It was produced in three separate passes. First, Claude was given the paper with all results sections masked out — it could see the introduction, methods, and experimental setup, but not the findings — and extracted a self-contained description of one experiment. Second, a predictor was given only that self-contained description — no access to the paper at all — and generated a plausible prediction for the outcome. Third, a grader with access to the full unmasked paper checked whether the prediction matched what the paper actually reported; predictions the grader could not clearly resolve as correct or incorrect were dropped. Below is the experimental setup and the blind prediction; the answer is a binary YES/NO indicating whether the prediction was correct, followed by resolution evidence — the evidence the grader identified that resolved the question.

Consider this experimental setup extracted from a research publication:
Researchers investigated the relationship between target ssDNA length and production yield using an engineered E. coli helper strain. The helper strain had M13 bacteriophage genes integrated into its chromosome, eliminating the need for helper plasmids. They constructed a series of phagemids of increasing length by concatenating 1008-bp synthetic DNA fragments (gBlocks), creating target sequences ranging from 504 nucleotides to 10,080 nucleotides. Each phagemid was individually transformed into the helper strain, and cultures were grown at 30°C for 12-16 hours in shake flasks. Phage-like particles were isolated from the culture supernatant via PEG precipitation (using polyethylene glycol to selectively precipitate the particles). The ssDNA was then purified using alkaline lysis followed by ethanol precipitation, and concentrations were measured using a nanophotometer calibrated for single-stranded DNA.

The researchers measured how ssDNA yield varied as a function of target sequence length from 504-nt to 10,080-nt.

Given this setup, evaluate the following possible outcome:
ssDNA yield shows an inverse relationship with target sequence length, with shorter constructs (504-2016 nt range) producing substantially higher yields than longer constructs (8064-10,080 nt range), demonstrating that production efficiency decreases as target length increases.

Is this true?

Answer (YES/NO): NO